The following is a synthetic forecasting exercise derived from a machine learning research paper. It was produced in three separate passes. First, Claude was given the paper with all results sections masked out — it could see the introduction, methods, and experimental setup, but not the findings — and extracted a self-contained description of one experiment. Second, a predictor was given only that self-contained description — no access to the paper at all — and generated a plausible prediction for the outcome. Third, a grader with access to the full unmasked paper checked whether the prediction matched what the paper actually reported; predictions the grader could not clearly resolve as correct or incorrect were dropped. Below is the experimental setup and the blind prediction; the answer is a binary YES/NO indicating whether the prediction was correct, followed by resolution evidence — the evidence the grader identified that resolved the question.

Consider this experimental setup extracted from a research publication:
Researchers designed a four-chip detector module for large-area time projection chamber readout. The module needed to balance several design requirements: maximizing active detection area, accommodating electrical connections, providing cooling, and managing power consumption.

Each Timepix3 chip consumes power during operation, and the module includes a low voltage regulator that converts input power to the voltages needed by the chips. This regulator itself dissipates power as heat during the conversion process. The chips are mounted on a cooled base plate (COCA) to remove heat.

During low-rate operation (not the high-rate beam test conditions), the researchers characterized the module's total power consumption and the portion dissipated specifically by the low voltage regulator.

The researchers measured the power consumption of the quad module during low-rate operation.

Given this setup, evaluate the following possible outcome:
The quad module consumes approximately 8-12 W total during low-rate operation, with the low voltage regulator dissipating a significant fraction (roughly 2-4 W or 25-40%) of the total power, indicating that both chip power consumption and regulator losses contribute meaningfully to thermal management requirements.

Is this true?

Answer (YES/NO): YES